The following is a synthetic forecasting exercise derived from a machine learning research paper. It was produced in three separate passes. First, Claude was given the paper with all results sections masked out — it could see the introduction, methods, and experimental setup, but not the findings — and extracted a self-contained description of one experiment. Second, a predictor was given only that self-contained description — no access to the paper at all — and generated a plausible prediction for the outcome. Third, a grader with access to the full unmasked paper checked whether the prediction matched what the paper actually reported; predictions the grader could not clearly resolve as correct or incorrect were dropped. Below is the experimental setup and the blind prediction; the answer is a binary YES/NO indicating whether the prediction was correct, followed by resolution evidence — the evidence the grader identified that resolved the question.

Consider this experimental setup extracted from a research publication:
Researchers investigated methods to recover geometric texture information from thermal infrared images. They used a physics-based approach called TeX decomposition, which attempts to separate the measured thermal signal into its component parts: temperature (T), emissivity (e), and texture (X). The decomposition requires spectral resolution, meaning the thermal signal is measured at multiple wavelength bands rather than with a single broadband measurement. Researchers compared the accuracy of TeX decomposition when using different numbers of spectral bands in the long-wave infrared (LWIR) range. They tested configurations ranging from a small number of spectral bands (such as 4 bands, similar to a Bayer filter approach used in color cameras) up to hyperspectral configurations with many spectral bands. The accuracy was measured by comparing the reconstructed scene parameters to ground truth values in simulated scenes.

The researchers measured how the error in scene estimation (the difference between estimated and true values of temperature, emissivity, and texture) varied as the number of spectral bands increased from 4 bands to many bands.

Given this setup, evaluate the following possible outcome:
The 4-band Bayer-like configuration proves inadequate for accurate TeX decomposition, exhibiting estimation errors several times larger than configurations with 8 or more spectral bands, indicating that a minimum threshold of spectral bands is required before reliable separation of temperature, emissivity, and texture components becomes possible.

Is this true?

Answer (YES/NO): NO